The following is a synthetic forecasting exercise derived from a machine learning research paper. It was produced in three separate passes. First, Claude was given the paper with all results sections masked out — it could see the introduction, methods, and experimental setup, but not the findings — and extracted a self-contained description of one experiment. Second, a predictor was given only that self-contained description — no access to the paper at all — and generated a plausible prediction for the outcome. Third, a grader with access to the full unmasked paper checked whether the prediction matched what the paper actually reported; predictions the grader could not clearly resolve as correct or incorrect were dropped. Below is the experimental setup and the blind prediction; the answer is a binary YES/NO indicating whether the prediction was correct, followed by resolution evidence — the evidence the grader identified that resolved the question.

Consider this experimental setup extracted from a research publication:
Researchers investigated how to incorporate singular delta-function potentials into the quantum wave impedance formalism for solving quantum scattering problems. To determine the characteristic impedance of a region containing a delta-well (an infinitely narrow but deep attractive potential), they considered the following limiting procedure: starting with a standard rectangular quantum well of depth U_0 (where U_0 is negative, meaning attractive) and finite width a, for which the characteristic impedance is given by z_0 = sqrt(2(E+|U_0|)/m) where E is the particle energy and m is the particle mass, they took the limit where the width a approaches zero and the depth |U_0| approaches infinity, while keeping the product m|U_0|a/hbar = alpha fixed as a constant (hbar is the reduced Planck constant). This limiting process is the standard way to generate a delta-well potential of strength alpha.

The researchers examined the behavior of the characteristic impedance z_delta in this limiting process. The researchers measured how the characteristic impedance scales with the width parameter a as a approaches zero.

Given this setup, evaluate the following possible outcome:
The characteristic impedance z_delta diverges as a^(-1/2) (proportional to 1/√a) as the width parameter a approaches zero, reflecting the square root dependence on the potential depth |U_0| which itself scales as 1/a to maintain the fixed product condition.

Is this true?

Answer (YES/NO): YES